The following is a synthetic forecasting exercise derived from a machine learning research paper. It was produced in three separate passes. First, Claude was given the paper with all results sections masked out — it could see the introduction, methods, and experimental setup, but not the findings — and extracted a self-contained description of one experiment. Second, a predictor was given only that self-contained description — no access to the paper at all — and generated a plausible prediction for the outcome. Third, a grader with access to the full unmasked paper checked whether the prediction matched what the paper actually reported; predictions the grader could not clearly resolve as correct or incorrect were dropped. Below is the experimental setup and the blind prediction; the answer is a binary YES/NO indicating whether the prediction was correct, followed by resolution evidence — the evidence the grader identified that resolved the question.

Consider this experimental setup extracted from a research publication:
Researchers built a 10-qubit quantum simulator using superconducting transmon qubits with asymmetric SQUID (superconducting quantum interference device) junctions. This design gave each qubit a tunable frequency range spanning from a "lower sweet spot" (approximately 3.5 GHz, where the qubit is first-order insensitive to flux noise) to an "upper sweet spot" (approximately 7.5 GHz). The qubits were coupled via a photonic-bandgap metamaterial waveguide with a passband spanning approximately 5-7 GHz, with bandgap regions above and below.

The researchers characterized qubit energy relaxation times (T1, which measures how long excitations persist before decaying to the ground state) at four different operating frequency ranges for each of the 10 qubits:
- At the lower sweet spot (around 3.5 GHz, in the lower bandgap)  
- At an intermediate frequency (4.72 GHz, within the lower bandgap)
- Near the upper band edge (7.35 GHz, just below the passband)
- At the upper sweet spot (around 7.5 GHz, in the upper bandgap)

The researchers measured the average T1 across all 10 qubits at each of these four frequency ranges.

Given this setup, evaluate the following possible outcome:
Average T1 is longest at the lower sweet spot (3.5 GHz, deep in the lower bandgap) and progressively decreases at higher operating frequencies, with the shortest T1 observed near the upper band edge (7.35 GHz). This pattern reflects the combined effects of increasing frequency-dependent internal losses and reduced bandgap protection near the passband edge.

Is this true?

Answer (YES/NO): NO